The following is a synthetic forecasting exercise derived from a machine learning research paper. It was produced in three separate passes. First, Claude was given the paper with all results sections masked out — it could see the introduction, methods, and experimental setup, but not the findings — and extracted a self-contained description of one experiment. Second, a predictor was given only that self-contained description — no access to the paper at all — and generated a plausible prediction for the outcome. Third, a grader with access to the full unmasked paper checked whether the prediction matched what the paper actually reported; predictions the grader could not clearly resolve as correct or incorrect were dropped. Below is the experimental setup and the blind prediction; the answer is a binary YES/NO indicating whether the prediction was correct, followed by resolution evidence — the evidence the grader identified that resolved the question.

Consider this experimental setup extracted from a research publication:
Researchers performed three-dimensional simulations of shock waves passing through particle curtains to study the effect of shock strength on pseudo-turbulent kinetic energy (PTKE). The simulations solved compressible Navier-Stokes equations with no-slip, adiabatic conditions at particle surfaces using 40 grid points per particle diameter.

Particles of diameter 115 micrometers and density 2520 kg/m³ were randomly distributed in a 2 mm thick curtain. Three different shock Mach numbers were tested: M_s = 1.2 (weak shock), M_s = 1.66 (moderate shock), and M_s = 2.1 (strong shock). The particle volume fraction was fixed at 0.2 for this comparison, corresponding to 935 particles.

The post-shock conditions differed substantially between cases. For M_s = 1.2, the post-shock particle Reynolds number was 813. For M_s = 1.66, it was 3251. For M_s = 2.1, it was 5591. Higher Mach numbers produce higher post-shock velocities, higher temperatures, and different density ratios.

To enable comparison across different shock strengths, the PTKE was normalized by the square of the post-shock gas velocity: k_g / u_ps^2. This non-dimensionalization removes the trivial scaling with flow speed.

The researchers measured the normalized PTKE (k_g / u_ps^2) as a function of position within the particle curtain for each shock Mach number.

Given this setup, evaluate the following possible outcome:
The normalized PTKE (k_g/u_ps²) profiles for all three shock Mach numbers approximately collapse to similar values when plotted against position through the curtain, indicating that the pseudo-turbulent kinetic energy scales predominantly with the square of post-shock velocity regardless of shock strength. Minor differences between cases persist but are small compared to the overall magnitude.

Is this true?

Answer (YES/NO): NO